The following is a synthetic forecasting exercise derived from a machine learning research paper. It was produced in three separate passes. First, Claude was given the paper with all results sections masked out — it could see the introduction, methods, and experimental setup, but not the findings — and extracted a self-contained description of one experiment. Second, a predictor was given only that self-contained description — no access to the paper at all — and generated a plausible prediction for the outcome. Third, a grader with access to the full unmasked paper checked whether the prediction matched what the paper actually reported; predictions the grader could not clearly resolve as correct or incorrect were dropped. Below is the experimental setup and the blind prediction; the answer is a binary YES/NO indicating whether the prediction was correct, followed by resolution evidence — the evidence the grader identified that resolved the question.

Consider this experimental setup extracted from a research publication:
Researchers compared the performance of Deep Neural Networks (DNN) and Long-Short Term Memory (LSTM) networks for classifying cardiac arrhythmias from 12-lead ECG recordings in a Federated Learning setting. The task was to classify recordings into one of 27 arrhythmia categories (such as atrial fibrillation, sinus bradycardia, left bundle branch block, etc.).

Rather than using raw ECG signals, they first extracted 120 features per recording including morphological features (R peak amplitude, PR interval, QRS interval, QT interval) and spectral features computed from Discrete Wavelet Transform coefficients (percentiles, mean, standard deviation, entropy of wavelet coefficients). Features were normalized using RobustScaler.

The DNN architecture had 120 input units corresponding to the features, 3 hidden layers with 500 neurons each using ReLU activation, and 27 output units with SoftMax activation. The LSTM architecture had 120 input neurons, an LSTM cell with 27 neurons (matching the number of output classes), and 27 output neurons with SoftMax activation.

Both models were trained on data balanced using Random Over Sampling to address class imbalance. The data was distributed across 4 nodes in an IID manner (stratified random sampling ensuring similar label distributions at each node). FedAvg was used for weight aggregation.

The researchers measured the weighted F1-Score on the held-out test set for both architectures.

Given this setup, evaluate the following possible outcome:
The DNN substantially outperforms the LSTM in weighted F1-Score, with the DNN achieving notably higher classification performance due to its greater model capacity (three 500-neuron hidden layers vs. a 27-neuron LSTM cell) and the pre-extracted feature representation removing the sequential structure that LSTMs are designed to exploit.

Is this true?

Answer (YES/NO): YES